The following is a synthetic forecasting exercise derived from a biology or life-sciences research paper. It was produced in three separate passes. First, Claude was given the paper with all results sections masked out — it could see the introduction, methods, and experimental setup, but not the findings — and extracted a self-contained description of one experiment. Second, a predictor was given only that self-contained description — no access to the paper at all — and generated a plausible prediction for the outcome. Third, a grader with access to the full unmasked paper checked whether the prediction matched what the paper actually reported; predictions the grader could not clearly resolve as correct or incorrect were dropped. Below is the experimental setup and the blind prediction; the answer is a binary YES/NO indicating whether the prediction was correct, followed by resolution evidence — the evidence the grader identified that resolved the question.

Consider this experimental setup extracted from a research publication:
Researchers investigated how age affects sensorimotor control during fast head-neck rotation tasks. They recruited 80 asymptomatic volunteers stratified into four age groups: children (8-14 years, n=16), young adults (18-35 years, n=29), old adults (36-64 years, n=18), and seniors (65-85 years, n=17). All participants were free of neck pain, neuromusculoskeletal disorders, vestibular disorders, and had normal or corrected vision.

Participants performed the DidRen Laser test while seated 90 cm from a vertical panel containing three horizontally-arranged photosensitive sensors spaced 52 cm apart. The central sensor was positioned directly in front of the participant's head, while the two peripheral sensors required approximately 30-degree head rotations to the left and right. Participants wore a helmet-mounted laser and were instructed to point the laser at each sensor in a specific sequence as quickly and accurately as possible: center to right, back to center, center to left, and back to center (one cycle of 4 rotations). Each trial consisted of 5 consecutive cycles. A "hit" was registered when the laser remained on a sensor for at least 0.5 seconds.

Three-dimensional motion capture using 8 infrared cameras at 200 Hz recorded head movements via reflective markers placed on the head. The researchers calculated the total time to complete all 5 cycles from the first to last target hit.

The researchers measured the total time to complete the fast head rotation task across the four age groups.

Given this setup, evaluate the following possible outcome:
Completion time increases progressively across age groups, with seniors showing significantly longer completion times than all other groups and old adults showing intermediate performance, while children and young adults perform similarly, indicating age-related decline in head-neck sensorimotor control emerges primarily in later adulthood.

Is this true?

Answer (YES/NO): NO